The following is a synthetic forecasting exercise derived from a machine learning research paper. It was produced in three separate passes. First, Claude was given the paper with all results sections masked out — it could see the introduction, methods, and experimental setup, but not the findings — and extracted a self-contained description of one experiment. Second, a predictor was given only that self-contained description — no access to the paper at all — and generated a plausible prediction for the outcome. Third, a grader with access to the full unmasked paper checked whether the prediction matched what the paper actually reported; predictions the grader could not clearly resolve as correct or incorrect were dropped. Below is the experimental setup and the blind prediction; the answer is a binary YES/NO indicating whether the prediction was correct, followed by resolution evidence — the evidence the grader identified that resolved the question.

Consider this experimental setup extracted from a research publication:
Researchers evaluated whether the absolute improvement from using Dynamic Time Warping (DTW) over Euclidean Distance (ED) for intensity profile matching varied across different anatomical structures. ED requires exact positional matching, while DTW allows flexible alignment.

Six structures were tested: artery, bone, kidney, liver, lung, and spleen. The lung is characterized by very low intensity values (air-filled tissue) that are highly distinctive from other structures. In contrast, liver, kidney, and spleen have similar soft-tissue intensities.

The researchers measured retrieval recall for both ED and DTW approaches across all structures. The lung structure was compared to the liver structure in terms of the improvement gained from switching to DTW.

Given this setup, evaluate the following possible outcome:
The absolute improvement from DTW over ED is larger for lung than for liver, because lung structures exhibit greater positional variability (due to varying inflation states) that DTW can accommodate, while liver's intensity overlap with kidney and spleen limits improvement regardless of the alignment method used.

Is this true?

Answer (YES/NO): YES